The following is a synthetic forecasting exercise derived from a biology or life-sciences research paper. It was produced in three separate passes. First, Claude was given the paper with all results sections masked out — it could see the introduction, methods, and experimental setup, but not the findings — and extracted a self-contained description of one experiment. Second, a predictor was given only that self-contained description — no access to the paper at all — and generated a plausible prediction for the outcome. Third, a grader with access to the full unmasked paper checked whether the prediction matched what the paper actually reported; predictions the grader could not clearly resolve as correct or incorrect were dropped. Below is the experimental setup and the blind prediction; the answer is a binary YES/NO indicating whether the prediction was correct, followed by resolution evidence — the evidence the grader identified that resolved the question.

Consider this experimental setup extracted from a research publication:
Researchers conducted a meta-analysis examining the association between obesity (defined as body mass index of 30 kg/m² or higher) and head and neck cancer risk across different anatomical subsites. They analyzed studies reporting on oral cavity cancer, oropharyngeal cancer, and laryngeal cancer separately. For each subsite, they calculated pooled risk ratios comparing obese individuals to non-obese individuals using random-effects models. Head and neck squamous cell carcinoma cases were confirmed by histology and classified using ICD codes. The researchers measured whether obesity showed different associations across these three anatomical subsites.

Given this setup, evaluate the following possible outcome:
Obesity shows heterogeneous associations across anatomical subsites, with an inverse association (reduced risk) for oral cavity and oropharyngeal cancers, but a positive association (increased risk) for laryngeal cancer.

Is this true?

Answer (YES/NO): NO